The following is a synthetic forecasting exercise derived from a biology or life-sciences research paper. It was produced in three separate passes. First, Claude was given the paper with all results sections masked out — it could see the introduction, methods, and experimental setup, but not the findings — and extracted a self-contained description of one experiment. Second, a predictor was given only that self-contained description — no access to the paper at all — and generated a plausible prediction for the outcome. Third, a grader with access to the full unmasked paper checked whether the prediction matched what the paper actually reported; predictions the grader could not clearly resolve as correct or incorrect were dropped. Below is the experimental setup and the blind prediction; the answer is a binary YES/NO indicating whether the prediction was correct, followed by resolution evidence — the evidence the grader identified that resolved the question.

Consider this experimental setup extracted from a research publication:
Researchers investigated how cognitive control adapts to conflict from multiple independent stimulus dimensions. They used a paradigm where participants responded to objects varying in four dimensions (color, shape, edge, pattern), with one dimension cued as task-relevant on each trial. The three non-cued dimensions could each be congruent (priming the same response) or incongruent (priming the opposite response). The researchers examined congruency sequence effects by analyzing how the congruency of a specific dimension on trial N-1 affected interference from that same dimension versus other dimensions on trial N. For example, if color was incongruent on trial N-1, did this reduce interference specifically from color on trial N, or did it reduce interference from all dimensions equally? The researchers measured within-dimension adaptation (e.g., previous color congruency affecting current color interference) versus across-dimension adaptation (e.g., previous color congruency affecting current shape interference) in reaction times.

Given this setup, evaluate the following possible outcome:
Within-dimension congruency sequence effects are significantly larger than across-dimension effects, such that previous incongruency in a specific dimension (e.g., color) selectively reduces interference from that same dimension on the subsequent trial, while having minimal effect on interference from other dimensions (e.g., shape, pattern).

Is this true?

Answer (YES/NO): YES